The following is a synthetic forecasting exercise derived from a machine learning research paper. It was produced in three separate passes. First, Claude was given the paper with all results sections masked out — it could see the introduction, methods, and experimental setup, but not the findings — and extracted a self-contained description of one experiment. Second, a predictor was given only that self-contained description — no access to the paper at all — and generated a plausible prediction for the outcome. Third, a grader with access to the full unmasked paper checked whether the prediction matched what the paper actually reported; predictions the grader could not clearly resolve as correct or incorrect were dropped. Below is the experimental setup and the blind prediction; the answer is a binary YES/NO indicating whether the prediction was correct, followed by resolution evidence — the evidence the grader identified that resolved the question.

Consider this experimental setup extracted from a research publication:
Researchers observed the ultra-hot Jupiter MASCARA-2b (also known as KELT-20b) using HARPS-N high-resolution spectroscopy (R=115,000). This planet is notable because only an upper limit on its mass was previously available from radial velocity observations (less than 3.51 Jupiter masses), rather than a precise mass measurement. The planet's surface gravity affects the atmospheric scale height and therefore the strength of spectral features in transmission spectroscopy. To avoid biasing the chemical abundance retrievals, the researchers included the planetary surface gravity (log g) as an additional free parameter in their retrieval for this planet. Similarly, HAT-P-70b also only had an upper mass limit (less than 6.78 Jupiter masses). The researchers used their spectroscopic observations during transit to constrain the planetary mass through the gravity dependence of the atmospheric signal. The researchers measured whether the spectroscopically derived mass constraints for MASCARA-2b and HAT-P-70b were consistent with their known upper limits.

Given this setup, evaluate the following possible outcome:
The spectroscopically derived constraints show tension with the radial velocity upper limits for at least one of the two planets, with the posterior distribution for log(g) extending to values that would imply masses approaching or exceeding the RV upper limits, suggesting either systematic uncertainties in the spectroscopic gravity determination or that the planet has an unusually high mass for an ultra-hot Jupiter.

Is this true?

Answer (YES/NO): NO